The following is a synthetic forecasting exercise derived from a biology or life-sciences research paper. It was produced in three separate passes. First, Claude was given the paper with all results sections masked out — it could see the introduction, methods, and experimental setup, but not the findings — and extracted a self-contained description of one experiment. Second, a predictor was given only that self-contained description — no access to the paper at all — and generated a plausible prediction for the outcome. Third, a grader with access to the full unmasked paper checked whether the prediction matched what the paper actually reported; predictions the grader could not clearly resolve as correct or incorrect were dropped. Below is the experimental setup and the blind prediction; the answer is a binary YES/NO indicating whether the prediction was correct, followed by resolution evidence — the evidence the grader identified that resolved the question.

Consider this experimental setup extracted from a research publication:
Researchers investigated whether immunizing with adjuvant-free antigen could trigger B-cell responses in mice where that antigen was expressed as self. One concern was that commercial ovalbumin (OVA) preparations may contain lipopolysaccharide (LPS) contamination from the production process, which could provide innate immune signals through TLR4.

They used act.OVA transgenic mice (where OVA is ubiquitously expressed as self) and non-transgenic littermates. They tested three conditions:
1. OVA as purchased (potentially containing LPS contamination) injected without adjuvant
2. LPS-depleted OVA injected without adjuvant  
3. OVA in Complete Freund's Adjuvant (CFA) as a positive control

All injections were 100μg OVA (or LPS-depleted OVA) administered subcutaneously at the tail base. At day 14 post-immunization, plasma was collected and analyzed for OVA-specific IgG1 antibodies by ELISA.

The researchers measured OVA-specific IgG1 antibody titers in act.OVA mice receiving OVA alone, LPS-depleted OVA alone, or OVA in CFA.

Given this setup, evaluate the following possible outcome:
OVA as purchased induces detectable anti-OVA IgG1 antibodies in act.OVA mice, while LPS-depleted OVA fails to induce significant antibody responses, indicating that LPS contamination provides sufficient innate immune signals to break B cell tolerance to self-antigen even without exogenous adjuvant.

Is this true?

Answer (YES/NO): NO